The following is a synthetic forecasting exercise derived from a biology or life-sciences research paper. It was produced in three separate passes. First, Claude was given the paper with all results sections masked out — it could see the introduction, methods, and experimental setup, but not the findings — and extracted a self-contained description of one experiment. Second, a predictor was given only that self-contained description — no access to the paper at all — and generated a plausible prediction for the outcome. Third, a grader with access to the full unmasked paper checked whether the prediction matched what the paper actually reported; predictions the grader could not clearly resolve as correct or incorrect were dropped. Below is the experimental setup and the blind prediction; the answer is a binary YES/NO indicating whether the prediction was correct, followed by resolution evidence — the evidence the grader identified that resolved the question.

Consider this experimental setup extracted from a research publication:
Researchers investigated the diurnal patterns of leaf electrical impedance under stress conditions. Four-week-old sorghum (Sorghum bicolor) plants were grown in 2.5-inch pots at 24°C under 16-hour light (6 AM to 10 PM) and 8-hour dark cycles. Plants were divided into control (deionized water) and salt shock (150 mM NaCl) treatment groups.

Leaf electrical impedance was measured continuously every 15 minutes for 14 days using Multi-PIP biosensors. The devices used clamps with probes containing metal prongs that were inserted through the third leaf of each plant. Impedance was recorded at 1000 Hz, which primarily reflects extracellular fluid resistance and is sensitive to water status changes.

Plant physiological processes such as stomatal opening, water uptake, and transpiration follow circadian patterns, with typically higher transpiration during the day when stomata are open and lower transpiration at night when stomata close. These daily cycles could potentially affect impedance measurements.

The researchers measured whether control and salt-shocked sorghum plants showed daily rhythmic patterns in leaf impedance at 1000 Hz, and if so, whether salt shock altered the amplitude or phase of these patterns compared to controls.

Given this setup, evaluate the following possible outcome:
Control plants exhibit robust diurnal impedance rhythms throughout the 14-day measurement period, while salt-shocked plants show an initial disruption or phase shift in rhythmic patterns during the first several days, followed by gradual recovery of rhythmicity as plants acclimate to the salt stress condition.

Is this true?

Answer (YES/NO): NO